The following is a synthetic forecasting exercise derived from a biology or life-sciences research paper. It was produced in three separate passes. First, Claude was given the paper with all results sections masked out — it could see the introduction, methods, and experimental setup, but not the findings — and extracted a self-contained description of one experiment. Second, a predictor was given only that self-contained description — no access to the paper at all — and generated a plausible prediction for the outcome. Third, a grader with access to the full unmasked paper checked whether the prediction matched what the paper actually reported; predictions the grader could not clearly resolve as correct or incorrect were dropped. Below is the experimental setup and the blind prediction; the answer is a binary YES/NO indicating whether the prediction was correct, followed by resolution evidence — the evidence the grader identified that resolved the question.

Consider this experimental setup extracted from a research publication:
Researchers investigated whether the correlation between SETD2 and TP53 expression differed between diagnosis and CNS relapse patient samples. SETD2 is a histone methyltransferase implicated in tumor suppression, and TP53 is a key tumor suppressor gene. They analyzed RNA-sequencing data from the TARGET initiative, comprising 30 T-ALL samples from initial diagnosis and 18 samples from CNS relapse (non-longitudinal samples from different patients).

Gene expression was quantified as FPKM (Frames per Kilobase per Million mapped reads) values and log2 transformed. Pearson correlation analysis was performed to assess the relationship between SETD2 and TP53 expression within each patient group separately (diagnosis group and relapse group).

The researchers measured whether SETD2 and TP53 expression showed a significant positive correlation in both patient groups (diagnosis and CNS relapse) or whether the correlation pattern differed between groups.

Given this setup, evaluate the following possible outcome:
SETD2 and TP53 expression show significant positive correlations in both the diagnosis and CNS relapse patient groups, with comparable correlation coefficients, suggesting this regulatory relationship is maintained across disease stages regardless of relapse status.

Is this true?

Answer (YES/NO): NO